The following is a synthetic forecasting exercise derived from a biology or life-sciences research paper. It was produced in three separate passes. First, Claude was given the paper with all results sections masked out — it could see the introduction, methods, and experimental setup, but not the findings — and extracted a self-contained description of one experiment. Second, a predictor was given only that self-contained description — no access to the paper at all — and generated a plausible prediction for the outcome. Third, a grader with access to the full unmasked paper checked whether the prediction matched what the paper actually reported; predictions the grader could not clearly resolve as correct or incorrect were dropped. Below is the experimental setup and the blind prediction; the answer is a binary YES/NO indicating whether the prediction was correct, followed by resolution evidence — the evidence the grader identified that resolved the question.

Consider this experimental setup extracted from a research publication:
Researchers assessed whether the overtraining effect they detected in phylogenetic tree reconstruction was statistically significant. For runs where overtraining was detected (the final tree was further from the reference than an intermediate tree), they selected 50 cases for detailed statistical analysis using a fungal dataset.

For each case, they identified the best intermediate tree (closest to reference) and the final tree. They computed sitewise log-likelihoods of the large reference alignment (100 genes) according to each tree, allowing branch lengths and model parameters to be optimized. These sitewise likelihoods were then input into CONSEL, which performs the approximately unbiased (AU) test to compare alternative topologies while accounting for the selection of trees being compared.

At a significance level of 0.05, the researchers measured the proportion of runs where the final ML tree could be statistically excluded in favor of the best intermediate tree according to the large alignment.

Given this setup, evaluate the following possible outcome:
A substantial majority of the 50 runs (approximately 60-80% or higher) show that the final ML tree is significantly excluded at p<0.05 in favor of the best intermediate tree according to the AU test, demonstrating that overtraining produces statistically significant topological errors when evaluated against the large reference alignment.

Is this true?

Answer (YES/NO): YES